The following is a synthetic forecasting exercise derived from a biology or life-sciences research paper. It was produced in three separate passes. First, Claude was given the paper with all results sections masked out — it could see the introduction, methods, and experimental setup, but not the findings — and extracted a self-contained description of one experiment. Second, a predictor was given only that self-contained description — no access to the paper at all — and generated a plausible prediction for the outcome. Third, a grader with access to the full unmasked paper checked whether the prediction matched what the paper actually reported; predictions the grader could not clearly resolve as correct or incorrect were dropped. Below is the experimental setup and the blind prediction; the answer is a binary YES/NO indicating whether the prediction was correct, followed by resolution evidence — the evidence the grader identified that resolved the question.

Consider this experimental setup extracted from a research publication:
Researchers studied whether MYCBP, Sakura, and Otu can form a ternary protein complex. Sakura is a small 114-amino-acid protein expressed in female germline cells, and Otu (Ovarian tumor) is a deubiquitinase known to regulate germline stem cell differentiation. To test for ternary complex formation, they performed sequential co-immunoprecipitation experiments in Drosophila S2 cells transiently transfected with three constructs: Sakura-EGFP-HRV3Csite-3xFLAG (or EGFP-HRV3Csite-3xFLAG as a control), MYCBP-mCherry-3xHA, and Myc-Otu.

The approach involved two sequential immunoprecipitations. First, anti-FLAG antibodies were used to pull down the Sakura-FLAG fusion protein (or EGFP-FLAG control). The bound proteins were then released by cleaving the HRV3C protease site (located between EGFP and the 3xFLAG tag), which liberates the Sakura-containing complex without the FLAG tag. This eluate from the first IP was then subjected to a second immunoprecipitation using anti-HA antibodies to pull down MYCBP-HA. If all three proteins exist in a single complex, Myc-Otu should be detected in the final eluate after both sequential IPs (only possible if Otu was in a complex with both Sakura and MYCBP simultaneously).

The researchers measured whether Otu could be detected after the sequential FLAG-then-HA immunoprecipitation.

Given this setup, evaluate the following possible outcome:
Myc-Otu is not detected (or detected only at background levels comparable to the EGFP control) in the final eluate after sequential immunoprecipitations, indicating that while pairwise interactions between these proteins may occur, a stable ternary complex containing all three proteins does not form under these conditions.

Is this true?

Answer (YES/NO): NO